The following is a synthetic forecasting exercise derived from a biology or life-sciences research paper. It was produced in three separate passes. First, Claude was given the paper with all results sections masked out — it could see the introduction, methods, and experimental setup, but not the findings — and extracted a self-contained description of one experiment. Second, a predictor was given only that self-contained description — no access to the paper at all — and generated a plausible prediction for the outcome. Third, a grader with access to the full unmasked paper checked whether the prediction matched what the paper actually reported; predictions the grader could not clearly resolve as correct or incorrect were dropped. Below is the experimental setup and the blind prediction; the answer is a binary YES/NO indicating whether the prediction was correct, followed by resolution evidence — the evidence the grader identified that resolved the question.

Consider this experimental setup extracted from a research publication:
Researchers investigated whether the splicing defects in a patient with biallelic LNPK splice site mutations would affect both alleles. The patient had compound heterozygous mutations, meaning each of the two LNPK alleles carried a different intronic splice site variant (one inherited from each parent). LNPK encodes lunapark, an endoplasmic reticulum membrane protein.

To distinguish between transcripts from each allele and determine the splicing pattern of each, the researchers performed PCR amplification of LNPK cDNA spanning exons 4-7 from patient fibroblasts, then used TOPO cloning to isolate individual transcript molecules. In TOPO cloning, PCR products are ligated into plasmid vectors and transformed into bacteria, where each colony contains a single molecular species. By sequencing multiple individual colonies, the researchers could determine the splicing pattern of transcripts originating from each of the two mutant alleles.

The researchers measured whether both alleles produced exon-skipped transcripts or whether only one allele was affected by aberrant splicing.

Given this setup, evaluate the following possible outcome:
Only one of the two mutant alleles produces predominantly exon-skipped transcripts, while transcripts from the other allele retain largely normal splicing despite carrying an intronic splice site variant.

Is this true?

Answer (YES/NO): NO